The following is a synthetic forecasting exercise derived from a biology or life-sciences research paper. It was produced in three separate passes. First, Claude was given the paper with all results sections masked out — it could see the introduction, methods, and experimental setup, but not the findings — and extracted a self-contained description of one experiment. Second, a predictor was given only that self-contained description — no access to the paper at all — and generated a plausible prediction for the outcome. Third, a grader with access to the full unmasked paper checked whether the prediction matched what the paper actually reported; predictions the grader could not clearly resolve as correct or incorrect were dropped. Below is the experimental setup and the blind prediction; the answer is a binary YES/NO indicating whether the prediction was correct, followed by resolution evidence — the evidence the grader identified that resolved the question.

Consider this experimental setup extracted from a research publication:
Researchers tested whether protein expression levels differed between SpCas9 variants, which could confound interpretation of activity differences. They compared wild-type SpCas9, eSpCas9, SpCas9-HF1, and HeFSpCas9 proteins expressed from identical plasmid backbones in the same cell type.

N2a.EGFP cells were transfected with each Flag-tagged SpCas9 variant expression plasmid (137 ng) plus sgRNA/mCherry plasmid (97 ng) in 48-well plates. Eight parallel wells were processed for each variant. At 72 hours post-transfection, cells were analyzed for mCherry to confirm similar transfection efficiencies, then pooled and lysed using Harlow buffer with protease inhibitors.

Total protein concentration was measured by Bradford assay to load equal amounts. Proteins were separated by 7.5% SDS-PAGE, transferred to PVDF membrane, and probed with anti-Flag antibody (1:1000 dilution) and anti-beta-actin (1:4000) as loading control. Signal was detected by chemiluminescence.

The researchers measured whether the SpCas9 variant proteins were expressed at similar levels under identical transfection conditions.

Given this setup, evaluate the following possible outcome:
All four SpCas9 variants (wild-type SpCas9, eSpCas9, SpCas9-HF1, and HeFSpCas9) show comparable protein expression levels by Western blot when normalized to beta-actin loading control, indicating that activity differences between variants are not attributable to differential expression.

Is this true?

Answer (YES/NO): NO